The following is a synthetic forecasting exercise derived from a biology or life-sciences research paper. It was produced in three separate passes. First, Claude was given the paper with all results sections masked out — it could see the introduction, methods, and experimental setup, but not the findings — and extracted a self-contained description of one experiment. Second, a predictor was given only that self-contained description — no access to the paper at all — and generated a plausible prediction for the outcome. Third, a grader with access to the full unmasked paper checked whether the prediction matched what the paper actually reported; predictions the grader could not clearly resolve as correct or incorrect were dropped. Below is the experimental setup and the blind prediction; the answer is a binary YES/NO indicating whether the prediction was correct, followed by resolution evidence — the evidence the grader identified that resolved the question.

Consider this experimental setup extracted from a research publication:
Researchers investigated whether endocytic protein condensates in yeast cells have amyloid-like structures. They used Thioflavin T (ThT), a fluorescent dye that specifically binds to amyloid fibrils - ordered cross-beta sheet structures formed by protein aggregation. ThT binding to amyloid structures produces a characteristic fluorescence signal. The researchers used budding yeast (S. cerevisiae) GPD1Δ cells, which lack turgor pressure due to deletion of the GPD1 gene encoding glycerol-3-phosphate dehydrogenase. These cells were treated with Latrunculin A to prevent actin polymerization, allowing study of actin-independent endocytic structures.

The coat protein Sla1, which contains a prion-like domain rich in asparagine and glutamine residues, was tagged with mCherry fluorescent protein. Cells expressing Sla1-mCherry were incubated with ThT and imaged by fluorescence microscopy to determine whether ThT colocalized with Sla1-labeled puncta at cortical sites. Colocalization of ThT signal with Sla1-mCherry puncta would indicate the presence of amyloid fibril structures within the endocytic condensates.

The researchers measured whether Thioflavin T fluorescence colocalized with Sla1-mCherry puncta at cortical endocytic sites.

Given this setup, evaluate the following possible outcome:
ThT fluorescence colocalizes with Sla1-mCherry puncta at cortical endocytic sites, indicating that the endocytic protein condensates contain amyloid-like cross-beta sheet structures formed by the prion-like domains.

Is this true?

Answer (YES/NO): NO